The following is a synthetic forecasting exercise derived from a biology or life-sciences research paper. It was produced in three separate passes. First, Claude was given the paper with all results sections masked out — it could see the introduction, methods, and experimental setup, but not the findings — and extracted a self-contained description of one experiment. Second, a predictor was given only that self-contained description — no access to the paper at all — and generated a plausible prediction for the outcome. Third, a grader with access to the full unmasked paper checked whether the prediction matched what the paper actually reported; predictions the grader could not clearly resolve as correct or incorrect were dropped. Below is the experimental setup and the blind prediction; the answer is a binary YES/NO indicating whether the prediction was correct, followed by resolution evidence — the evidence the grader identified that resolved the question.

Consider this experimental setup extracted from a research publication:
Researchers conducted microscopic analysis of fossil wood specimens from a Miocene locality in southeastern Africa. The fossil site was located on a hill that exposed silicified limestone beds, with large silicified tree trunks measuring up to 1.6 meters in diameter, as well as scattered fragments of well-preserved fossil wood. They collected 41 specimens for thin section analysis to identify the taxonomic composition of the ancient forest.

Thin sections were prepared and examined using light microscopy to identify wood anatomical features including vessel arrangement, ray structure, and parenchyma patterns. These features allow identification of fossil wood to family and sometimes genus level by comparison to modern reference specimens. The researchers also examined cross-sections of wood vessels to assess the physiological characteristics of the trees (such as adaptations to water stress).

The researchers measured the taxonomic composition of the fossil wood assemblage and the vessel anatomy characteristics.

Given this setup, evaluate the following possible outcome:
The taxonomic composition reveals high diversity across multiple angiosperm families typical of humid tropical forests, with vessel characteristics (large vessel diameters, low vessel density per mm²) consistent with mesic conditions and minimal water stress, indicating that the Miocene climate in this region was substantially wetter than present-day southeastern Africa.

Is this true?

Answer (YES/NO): NO